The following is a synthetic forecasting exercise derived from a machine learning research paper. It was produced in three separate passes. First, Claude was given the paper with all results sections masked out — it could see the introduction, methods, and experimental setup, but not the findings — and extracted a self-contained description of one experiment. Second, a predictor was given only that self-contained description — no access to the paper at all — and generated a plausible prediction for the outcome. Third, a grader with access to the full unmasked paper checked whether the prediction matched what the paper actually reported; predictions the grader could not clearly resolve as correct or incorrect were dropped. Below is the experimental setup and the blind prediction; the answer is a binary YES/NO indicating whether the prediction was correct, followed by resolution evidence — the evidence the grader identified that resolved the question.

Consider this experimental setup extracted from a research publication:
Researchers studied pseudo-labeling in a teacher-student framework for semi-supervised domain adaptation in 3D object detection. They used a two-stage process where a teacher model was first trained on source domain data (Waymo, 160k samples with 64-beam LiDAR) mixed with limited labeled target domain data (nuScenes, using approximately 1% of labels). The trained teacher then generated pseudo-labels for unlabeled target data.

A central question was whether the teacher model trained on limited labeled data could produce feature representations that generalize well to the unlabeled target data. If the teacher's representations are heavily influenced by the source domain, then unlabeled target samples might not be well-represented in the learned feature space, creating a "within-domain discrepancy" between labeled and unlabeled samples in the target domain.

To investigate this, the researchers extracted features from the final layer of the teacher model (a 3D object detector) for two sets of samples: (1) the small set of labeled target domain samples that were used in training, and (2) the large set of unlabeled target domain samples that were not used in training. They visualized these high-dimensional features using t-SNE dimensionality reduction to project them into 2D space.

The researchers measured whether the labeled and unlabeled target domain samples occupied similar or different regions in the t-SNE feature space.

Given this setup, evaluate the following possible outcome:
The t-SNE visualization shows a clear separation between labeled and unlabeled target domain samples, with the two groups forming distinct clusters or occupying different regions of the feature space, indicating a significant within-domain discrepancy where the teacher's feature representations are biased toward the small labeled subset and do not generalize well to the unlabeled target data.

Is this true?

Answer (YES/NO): YES